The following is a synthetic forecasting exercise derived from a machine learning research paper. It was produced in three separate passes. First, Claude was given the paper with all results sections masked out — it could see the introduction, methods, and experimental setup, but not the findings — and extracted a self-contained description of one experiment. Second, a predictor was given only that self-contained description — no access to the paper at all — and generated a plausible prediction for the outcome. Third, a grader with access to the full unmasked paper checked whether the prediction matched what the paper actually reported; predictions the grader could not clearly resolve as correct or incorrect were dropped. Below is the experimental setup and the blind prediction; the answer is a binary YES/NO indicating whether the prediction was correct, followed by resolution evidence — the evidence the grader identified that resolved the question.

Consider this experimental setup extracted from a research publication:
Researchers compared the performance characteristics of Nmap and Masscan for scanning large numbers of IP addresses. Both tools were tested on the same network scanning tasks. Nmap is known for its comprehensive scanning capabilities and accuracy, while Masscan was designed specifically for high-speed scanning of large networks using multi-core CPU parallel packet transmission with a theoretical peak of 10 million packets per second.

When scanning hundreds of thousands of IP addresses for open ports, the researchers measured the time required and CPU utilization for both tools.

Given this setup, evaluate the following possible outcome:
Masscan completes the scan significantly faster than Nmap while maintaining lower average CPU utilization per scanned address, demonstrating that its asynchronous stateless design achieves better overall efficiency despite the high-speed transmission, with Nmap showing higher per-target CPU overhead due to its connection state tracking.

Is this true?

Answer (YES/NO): NO